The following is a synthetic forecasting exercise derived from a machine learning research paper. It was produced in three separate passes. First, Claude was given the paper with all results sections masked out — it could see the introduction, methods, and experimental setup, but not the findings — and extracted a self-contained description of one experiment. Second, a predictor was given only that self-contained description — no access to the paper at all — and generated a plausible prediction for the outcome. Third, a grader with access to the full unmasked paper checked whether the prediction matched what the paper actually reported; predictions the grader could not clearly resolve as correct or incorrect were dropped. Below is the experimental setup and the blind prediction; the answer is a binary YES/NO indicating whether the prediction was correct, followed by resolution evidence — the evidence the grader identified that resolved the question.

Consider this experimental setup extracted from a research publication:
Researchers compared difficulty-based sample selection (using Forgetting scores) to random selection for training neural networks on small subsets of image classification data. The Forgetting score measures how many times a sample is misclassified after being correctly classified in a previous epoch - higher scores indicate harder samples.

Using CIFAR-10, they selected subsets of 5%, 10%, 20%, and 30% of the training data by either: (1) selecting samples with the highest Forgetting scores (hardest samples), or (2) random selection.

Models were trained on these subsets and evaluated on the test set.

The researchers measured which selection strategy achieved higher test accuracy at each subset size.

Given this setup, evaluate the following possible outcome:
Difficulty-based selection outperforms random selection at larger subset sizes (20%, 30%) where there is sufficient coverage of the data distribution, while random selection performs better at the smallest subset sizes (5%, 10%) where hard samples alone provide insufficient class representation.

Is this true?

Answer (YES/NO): NO